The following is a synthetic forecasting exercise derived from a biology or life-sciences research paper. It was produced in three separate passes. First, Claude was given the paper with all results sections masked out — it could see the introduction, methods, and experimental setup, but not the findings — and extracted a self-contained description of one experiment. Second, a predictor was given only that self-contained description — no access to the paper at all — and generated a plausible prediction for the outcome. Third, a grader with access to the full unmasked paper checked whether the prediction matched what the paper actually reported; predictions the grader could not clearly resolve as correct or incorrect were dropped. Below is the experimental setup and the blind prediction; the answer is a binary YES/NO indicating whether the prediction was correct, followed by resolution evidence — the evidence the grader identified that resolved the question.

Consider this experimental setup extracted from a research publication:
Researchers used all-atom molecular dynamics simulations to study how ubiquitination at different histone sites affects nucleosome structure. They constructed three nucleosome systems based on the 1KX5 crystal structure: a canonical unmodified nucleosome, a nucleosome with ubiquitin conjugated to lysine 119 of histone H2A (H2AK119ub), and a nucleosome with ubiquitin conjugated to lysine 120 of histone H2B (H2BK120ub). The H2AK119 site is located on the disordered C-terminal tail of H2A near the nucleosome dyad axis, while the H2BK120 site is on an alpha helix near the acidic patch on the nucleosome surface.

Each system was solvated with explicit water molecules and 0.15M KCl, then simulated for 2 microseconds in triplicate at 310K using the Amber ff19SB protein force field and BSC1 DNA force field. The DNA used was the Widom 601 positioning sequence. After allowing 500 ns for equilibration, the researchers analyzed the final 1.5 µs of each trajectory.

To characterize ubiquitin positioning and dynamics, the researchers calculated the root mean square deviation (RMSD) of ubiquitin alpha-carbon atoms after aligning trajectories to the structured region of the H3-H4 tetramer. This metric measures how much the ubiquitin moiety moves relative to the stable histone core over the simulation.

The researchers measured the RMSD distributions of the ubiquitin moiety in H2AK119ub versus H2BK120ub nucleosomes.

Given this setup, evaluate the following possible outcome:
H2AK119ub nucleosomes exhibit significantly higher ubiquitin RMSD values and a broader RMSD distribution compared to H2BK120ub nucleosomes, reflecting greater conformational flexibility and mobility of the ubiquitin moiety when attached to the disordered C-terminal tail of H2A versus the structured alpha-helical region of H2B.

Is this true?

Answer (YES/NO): YES